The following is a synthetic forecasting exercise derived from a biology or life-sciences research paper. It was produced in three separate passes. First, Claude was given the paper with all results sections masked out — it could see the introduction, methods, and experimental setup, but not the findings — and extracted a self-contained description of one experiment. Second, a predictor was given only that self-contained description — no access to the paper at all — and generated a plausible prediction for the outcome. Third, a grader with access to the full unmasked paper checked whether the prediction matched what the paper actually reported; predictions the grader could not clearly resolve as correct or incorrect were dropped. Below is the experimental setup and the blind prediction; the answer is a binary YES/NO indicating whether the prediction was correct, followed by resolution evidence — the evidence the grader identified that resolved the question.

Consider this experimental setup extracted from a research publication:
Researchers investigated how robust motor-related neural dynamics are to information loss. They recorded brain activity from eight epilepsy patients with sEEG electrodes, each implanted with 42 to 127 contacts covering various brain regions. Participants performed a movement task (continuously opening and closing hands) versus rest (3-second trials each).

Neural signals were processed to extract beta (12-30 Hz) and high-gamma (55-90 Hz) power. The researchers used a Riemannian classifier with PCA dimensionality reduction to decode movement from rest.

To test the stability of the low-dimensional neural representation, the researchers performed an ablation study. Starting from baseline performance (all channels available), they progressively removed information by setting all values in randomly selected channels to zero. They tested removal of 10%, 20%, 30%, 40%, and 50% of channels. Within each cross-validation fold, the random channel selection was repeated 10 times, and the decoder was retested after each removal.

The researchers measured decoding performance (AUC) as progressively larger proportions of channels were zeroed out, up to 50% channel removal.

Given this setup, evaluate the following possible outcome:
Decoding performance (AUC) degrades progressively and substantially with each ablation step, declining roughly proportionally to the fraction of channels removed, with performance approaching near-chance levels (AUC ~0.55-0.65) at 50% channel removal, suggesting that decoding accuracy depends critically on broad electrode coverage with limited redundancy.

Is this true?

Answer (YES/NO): NO